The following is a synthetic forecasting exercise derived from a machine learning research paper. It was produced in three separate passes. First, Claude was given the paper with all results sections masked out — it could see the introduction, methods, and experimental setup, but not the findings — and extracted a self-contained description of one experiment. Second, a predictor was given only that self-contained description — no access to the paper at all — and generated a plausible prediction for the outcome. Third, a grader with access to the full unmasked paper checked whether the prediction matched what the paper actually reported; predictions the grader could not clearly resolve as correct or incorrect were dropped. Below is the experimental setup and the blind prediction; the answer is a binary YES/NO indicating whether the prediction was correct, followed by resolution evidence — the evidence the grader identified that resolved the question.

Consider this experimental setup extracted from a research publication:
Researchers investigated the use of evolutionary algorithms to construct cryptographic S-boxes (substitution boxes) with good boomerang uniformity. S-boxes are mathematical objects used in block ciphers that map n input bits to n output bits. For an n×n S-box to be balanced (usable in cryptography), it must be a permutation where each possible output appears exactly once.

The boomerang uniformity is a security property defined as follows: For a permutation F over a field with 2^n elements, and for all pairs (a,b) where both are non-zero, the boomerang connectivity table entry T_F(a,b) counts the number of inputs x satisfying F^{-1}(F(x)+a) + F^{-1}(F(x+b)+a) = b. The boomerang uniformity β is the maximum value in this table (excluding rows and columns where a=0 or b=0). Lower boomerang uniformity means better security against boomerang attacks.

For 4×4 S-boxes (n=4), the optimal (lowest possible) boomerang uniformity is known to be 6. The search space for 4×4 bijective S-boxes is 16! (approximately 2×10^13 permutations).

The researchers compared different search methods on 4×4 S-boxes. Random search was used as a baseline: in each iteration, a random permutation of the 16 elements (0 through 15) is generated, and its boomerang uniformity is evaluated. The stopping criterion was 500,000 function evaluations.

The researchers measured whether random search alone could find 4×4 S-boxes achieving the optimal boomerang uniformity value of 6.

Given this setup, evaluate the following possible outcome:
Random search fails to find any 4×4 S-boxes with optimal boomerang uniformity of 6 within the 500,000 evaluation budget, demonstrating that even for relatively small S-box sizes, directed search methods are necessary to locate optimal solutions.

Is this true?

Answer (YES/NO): NO